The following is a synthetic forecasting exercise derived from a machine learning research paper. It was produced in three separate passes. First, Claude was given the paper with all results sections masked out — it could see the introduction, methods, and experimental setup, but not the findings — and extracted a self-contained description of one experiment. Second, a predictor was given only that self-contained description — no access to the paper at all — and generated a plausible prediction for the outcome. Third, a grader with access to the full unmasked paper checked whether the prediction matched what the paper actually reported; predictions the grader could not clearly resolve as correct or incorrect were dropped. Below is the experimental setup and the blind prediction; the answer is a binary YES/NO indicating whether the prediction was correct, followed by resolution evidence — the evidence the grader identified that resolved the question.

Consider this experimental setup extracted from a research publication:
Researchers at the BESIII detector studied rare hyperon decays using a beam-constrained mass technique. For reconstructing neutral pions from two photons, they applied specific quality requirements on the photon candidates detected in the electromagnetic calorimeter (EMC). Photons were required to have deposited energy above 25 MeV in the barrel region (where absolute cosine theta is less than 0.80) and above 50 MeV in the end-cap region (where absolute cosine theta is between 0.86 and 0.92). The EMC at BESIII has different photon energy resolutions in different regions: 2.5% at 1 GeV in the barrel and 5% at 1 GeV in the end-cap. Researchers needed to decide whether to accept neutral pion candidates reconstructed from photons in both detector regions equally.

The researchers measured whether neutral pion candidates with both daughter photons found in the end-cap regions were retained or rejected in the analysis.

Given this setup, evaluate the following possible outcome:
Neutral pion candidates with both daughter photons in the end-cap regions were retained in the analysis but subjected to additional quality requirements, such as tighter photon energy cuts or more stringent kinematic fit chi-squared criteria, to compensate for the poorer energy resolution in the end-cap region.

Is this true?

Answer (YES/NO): NO